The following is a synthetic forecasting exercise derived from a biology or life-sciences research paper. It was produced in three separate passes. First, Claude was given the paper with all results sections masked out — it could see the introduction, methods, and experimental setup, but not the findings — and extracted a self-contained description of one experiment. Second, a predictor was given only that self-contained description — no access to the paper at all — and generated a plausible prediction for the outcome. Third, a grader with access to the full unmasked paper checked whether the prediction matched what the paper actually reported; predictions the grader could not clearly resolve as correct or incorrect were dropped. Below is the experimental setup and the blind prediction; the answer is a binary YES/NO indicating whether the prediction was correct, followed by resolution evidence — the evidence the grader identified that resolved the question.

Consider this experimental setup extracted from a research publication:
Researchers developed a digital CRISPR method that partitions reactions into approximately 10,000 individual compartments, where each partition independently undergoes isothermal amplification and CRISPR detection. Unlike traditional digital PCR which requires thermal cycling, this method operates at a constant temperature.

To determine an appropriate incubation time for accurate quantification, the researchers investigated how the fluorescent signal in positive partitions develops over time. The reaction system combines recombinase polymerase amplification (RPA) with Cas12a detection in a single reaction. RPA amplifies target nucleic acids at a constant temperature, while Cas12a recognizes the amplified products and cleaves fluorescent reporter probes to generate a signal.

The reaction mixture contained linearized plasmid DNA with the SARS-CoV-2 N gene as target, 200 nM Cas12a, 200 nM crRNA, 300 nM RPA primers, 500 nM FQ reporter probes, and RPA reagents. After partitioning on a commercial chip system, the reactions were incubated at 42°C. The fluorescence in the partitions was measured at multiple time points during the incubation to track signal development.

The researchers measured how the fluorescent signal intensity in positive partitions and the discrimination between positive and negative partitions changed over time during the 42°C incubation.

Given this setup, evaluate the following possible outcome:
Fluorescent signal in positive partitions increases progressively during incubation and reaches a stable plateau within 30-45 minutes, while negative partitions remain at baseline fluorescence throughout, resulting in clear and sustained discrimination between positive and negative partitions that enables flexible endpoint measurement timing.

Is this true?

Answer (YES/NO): NO